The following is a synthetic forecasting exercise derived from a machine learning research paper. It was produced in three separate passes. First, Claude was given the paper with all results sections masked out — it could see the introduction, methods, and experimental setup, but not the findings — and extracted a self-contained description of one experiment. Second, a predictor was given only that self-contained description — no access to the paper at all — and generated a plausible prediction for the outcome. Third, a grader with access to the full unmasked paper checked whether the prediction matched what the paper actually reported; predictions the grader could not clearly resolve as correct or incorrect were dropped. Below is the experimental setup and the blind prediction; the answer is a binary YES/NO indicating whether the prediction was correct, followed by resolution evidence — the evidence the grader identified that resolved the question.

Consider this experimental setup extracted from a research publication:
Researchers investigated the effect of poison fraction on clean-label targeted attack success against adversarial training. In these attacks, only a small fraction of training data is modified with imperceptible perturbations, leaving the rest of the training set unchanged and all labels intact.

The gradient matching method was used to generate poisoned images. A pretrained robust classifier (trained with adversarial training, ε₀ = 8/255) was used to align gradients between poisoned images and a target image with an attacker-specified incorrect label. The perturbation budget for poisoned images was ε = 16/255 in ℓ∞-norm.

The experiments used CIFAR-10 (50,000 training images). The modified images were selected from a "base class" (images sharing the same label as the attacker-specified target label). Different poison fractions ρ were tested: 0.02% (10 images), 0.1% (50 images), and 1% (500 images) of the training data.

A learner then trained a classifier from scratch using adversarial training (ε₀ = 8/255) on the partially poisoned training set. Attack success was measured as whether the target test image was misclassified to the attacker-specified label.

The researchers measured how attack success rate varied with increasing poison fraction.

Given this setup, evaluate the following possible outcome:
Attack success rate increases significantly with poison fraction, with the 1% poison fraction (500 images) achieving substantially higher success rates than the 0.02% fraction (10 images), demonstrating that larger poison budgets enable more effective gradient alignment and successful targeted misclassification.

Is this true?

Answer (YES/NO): YES